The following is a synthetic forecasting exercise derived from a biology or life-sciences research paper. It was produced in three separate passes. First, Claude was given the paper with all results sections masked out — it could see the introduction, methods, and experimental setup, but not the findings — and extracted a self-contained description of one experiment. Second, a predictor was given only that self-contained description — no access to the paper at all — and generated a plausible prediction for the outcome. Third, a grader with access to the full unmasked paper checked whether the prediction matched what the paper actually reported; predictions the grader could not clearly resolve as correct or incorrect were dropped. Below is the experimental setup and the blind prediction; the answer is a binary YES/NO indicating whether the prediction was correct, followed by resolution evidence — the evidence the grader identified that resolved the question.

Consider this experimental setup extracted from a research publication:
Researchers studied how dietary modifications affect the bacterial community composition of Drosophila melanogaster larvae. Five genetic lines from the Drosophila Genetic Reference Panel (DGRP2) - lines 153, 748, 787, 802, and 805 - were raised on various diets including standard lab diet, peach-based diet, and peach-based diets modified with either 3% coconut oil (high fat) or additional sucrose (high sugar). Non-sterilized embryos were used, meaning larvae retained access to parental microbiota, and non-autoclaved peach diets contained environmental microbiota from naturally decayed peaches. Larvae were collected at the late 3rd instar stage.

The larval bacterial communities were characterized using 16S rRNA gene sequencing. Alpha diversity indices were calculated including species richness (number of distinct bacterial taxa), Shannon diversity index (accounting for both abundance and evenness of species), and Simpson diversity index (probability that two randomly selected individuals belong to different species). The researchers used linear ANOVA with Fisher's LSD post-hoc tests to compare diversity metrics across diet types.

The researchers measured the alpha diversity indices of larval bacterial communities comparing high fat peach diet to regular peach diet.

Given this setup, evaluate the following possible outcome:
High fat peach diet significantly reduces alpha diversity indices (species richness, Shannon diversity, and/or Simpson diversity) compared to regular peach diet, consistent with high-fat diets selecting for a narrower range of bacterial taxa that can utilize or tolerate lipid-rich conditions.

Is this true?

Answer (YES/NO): NO